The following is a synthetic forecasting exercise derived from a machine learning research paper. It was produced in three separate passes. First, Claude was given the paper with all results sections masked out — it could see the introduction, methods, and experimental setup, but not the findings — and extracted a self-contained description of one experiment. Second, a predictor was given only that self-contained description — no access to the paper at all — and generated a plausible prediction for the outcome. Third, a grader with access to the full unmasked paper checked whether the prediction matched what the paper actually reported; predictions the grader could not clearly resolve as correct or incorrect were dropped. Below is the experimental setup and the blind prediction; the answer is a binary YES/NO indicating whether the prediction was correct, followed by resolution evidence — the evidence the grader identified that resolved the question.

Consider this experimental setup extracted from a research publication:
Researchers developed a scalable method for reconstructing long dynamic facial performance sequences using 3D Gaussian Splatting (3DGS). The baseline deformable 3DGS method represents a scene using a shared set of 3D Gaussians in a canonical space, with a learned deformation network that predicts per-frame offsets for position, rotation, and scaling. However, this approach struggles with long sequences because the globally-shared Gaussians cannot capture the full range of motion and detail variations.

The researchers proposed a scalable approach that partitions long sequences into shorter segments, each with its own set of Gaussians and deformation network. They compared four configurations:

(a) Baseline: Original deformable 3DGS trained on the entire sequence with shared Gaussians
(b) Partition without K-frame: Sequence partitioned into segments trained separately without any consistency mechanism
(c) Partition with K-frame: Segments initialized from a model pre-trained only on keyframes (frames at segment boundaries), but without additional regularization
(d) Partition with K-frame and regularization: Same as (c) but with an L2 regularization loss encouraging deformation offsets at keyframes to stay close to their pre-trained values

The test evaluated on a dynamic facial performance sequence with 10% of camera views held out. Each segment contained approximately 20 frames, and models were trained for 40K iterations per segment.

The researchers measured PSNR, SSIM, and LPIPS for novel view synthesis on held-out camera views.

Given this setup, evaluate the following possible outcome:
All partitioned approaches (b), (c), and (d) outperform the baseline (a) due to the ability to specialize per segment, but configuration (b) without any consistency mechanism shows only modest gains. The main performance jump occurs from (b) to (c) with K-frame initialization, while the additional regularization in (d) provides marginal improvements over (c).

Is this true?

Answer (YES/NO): NO